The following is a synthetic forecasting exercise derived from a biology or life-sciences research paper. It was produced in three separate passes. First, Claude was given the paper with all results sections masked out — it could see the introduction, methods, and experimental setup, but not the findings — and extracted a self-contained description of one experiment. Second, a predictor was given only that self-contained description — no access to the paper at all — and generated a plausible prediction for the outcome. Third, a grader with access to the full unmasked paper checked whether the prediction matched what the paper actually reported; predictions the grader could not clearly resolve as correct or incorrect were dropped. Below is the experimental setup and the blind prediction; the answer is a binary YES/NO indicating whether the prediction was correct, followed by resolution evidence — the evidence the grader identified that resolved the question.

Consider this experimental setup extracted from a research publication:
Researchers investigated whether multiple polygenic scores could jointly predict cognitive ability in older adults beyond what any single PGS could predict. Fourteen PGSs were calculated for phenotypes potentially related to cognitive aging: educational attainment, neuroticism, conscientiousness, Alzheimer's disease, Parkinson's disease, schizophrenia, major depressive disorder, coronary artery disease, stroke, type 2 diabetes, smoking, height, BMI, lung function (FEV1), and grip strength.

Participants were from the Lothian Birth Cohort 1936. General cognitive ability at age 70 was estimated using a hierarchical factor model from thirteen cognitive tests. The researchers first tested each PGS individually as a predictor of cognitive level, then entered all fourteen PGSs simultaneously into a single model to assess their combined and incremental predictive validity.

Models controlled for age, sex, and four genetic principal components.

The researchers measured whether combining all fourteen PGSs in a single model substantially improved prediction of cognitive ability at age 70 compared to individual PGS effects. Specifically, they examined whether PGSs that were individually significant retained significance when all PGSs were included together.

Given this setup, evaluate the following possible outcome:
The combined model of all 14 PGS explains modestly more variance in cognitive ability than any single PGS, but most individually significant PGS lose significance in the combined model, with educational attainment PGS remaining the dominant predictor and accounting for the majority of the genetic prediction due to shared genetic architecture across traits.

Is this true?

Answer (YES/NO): NO